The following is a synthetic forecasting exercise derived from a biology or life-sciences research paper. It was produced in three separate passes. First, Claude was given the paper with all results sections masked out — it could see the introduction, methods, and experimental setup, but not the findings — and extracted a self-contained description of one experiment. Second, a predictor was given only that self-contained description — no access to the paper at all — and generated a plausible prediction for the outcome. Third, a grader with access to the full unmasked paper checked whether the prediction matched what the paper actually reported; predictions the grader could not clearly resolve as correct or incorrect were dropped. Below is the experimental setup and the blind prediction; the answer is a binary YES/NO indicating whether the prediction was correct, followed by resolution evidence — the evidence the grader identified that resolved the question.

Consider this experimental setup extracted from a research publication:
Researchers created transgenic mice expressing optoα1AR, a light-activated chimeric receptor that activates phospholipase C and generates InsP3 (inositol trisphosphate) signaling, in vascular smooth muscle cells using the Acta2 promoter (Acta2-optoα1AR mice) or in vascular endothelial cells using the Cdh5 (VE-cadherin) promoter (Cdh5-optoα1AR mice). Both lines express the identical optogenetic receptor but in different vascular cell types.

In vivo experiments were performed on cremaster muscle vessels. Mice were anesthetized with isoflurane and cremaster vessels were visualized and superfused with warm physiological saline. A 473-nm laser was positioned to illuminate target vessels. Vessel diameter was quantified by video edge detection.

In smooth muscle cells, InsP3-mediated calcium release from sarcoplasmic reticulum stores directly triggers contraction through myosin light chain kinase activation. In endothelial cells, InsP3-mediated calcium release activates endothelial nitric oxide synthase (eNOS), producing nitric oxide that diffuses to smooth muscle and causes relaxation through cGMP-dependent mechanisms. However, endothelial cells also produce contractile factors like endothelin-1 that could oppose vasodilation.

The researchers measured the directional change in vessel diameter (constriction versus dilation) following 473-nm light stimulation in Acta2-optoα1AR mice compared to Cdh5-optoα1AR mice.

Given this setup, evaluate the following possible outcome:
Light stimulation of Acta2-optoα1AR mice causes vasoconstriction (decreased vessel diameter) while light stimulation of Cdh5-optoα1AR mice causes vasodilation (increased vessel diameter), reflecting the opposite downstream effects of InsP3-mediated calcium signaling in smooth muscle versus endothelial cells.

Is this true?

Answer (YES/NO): YES